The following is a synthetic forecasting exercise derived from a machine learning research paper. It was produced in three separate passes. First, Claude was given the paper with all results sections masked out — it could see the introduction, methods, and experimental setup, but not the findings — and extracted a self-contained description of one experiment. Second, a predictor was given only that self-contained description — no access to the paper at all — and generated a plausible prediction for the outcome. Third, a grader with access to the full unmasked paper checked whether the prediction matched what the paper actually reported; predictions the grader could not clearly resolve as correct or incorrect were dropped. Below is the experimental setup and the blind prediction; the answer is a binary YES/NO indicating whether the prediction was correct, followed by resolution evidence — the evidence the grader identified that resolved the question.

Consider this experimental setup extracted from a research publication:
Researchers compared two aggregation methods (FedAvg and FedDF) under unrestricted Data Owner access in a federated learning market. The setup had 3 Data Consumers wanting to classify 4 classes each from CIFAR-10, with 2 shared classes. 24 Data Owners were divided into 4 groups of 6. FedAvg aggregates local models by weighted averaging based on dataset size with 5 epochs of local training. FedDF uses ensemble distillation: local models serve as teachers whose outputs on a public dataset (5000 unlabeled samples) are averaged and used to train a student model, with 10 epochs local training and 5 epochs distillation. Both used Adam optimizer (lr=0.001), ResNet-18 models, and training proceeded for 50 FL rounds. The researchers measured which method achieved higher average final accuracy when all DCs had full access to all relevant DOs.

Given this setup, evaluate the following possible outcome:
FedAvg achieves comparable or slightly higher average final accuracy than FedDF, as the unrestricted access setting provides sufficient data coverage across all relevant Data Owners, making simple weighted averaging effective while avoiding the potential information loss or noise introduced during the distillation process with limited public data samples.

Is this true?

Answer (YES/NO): NO